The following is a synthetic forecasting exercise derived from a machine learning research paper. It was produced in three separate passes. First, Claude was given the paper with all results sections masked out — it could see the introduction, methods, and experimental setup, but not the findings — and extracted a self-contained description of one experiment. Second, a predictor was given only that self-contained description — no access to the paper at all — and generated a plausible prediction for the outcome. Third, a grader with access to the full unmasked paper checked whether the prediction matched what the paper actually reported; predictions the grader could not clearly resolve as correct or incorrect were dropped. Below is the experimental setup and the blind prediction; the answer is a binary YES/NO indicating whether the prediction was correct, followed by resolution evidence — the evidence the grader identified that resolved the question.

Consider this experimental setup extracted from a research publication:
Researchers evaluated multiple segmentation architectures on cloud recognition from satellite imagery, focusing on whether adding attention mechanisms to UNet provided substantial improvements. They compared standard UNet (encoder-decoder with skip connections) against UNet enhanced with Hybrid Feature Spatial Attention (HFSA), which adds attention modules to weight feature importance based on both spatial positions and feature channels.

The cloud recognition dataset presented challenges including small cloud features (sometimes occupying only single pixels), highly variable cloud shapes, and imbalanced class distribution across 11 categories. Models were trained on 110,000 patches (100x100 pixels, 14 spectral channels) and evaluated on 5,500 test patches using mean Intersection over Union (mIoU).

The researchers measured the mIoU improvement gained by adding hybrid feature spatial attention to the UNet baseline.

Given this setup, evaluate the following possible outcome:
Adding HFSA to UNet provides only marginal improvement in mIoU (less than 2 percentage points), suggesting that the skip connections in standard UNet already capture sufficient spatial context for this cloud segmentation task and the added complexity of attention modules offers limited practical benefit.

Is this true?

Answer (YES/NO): NO